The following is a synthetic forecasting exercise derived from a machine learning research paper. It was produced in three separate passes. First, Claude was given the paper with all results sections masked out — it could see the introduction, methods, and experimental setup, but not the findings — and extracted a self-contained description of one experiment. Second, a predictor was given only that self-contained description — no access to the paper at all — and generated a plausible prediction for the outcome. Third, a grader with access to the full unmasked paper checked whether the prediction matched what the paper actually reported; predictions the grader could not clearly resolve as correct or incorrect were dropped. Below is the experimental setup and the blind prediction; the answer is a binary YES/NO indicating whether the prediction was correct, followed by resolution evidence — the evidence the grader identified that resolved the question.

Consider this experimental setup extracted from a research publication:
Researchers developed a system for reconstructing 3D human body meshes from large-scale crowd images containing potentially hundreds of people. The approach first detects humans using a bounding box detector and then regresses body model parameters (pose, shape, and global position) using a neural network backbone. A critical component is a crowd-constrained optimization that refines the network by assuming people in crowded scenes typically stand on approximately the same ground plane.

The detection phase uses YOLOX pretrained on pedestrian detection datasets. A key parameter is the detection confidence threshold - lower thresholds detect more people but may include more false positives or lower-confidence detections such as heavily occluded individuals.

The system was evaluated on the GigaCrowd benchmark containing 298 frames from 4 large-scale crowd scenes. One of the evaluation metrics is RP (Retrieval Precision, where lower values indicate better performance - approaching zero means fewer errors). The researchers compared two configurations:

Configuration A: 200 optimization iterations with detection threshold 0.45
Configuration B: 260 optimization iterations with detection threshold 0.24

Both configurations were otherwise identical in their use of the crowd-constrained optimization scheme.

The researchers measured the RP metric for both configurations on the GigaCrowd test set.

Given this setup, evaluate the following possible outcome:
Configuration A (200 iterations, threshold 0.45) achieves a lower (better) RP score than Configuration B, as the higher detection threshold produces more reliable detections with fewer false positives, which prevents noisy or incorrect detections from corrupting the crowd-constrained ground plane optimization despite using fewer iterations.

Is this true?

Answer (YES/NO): YES